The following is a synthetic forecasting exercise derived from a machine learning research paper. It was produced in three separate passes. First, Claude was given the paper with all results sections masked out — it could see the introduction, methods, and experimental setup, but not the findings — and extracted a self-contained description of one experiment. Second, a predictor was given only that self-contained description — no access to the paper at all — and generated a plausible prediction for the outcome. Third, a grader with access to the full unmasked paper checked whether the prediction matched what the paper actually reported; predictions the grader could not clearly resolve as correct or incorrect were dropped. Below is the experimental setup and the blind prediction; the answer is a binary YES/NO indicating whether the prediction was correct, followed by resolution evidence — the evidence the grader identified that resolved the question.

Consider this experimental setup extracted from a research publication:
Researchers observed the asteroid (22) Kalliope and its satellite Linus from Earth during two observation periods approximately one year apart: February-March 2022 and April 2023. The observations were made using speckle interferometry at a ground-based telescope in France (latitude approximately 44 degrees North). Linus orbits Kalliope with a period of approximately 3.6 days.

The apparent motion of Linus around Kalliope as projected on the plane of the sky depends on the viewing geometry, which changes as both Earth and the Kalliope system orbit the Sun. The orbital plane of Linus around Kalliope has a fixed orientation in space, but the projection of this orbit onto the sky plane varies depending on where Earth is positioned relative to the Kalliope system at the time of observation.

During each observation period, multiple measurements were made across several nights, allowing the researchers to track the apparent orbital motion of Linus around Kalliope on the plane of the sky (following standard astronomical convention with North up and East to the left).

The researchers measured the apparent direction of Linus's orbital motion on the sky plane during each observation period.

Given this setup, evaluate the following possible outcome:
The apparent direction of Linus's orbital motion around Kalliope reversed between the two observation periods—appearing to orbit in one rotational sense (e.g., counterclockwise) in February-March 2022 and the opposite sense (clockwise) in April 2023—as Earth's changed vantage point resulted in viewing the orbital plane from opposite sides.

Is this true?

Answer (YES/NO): YES